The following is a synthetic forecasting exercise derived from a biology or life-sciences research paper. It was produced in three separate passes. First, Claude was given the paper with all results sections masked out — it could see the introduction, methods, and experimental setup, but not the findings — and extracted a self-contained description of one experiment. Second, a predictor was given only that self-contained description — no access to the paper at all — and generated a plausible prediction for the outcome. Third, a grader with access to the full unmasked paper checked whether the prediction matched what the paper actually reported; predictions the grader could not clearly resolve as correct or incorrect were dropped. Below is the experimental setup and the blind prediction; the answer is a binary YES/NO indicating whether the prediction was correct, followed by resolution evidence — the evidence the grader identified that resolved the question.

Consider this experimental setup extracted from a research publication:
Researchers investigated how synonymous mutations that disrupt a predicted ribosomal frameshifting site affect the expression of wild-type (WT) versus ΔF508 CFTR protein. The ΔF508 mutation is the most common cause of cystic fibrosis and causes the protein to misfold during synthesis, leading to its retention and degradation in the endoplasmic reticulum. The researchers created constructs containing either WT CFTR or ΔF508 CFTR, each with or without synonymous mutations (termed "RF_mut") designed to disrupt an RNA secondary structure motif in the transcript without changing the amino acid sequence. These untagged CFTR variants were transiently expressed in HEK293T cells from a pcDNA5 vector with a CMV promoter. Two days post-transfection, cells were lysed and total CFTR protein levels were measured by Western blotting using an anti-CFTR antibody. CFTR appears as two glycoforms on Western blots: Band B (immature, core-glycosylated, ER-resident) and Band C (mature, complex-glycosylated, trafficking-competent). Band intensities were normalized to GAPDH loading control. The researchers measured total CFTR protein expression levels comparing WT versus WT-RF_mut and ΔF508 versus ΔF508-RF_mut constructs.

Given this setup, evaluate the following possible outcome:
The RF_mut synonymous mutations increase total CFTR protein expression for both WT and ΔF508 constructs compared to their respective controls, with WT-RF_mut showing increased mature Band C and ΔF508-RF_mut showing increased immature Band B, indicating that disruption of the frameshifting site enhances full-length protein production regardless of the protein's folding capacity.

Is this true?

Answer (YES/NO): NO